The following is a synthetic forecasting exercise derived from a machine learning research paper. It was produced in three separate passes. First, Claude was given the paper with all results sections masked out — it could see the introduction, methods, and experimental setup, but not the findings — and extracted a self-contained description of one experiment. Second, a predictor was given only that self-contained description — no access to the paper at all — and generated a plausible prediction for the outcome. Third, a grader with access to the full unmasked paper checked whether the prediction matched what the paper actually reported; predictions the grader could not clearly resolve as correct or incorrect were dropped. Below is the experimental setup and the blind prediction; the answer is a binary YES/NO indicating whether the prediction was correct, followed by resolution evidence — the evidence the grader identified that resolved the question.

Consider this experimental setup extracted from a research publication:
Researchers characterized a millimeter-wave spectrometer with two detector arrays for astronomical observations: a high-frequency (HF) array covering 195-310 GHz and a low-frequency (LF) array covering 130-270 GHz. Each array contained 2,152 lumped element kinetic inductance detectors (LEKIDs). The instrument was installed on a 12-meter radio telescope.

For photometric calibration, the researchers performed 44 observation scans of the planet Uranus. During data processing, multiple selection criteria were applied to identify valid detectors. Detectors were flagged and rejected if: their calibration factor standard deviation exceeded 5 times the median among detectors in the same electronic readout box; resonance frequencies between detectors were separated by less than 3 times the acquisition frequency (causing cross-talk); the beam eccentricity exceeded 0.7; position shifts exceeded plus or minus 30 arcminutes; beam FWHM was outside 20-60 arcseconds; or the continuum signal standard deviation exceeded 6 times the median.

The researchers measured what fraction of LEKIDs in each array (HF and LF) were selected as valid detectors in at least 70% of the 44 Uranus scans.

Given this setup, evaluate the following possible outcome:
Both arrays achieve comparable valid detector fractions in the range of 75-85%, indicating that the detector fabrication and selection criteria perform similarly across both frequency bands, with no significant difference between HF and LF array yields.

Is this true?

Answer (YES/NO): NO